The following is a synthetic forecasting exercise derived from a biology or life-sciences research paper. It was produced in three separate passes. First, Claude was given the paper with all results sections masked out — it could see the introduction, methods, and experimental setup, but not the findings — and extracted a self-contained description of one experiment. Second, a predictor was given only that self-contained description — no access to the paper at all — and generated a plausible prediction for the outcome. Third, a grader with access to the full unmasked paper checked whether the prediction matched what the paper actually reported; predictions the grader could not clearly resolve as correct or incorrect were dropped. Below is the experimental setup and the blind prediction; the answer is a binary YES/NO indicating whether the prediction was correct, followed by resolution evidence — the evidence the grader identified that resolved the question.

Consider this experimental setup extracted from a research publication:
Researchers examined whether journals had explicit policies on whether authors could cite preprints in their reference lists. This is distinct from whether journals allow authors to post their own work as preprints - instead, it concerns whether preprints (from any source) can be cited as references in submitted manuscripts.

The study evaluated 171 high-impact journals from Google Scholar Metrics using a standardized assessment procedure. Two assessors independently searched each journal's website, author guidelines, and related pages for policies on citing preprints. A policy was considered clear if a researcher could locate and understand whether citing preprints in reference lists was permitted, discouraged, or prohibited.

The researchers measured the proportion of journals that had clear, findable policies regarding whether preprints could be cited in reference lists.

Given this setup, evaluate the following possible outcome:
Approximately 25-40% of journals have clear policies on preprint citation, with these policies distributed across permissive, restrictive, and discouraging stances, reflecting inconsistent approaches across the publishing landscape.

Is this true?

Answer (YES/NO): NO